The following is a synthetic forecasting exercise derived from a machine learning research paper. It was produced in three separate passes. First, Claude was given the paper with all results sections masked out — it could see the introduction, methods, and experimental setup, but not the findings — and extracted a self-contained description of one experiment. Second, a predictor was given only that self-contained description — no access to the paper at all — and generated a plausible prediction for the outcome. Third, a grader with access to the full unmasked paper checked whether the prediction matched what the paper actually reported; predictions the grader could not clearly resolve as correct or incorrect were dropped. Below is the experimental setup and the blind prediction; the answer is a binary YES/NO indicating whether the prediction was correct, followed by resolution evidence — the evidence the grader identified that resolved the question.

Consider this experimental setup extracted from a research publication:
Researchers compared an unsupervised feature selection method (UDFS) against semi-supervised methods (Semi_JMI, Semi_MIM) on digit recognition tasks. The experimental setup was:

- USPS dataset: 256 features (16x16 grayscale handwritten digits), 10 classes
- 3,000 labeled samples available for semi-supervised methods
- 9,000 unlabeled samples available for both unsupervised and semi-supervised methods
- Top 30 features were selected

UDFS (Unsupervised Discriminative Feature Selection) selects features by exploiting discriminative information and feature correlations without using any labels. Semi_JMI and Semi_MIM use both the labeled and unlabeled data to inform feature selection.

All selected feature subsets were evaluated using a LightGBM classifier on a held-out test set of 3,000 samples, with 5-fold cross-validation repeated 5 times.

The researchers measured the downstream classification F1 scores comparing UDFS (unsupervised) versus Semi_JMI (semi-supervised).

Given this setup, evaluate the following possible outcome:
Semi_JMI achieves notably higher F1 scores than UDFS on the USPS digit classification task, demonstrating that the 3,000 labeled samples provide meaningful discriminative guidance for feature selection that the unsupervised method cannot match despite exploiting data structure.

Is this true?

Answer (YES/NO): NO